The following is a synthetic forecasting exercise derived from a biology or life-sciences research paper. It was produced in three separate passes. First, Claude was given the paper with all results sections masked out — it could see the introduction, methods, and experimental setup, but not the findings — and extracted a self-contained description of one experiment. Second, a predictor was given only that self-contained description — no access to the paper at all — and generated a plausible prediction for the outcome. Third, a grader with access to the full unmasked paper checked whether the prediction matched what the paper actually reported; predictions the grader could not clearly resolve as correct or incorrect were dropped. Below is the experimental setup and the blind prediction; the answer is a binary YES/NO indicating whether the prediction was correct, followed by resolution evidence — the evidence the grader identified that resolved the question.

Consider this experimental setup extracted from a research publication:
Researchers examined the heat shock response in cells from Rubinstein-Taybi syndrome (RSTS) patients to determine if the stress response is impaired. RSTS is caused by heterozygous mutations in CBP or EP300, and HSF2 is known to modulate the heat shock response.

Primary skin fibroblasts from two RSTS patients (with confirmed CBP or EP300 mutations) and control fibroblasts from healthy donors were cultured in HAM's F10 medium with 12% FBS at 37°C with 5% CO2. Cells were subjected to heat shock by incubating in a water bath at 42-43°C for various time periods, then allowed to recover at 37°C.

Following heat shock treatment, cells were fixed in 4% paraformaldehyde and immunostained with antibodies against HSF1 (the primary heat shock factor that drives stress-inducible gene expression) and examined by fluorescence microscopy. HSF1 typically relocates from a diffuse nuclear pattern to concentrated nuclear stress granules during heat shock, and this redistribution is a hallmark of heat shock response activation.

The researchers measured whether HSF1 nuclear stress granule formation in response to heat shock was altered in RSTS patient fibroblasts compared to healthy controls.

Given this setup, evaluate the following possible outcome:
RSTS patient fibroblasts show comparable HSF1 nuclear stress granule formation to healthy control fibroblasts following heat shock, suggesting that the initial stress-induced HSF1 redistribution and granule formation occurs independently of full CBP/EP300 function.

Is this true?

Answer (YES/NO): NO